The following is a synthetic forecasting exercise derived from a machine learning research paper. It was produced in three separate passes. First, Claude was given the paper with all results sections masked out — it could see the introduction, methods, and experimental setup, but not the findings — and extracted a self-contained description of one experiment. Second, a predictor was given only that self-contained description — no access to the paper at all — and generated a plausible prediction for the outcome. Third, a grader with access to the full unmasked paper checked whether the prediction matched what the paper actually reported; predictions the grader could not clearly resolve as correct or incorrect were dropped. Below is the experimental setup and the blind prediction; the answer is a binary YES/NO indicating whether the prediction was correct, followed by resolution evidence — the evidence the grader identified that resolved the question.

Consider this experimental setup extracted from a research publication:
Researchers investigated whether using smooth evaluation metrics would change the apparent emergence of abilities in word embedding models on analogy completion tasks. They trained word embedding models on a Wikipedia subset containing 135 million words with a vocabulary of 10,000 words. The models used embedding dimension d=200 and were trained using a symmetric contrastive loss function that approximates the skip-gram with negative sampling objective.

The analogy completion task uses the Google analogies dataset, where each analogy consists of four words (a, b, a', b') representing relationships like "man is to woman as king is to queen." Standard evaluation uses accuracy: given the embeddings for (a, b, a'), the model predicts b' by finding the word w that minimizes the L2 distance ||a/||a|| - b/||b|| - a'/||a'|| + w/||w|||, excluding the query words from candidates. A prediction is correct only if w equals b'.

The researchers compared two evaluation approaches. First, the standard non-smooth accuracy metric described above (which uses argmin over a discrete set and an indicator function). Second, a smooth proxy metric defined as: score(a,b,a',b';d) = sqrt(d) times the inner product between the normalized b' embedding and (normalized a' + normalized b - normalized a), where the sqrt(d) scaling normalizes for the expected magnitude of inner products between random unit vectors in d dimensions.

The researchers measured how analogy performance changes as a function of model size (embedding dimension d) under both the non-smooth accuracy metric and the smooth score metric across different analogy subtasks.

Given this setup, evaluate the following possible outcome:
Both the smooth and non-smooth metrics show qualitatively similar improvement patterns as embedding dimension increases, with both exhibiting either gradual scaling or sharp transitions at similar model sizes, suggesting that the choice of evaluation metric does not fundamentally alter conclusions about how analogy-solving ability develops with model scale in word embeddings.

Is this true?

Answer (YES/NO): NO